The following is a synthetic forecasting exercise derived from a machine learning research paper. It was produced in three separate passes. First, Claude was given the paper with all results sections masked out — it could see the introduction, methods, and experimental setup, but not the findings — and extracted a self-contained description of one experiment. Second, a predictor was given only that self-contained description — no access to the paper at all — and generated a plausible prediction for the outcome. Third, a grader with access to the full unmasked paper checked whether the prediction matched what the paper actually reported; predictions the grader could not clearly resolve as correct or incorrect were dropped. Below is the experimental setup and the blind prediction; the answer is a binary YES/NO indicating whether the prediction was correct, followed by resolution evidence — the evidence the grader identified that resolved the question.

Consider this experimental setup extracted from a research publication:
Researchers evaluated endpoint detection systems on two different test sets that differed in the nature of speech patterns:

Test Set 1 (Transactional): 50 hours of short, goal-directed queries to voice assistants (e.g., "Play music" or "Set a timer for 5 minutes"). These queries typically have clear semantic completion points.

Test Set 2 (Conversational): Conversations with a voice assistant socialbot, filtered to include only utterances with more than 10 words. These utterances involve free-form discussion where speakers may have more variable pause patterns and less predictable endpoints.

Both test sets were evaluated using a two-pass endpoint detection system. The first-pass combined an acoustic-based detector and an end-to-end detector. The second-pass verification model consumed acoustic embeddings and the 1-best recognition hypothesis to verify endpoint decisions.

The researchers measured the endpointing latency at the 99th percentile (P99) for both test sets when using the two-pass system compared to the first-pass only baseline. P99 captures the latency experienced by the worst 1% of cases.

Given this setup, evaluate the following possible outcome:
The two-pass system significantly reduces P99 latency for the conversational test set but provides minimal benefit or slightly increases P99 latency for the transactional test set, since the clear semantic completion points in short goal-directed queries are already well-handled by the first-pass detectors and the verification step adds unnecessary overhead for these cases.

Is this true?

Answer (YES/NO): NO